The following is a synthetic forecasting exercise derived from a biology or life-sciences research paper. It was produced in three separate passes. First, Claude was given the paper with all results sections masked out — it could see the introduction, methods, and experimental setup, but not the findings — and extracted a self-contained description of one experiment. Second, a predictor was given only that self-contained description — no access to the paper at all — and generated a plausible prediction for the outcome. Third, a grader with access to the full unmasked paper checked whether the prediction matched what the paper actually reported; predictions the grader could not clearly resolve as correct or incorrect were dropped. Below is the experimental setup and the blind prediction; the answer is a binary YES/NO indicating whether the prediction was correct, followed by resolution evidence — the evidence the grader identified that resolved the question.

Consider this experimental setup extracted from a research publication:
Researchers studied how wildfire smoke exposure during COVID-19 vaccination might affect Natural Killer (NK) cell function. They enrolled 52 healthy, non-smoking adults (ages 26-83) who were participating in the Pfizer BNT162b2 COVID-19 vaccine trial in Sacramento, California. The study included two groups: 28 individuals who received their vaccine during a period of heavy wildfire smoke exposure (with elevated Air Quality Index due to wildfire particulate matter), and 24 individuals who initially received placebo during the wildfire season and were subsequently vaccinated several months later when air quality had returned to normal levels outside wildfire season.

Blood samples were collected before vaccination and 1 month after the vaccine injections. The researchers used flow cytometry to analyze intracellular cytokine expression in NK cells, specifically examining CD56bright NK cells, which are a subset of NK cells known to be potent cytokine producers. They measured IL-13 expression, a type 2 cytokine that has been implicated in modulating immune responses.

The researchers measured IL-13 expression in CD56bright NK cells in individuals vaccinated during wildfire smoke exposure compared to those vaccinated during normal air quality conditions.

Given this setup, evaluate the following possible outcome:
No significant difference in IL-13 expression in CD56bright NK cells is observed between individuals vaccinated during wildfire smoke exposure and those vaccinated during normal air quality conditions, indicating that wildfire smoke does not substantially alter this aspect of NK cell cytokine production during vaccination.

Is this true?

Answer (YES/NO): NO